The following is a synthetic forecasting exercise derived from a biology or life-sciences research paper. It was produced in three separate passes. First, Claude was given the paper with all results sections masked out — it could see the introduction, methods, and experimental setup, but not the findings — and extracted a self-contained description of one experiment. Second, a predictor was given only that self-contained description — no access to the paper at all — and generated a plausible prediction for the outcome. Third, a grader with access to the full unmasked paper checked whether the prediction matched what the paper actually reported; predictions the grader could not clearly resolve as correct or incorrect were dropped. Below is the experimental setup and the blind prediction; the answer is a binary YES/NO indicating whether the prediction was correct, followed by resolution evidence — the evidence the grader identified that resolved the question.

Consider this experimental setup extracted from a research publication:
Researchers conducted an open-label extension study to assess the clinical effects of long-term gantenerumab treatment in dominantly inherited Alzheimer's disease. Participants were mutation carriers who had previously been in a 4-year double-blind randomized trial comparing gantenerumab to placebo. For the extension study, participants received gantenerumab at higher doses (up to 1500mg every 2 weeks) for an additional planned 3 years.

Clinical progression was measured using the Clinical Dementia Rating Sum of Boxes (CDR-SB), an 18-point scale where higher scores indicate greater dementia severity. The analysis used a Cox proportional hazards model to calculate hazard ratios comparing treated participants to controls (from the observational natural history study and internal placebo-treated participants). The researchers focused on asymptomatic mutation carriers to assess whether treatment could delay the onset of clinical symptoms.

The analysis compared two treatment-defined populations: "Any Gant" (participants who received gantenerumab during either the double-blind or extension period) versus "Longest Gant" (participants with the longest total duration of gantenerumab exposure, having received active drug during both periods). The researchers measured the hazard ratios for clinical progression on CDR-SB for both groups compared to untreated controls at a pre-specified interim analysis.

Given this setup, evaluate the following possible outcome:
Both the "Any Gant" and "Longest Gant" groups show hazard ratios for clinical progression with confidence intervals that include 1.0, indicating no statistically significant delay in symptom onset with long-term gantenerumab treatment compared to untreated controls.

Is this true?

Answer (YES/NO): YES